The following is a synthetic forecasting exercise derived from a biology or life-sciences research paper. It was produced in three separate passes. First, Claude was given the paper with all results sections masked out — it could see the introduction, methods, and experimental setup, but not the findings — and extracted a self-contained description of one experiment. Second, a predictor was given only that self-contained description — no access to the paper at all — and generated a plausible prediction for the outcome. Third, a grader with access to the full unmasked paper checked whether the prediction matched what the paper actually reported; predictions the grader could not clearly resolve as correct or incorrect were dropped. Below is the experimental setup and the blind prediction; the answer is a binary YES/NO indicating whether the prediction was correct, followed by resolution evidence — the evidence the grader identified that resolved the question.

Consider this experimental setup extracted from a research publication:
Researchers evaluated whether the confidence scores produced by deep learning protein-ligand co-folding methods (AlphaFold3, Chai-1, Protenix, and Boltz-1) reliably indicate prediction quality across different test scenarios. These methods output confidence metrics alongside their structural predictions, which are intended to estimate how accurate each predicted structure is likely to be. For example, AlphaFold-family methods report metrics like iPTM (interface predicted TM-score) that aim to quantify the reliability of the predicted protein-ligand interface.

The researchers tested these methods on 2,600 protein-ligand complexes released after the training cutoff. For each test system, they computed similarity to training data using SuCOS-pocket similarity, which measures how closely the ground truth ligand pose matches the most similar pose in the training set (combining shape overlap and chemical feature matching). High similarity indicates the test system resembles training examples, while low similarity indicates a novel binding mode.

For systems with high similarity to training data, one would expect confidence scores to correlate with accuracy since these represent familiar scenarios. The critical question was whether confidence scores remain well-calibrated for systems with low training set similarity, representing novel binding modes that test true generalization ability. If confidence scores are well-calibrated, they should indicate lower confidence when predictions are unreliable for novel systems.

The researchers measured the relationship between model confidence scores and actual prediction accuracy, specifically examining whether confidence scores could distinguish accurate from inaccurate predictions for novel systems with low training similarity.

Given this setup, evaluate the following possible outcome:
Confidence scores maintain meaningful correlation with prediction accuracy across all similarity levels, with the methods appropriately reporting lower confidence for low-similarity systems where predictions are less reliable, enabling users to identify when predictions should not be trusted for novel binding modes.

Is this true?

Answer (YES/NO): NO